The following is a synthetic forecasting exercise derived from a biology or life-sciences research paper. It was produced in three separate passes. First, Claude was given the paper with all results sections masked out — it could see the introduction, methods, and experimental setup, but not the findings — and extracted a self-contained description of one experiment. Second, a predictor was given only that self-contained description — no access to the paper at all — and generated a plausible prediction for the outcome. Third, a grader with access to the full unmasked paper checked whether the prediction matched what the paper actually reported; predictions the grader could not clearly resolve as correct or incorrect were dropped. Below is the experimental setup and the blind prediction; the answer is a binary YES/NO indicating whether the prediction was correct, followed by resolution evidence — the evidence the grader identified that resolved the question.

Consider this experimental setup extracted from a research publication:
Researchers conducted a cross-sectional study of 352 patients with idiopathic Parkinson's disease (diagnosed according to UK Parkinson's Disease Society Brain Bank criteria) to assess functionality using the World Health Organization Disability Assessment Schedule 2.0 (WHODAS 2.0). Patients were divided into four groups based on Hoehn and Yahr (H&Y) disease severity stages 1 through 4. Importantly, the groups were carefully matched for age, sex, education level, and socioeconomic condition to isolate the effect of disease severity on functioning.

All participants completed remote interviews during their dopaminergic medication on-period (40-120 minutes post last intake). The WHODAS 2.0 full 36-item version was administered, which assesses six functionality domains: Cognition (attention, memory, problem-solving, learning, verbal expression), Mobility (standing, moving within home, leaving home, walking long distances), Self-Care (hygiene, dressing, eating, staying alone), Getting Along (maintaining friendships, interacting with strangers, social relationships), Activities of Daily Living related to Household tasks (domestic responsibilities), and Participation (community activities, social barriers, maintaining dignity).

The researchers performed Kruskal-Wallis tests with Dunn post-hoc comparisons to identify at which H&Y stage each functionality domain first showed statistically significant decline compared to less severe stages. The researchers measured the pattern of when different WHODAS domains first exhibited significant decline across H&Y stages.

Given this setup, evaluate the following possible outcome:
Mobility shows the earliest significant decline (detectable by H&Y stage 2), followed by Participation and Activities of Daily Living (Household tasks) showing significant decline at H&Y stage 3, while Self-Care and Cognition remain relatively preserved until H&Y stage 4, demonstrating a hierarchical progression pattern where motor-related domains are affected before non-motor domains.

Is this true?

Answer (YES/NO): NO